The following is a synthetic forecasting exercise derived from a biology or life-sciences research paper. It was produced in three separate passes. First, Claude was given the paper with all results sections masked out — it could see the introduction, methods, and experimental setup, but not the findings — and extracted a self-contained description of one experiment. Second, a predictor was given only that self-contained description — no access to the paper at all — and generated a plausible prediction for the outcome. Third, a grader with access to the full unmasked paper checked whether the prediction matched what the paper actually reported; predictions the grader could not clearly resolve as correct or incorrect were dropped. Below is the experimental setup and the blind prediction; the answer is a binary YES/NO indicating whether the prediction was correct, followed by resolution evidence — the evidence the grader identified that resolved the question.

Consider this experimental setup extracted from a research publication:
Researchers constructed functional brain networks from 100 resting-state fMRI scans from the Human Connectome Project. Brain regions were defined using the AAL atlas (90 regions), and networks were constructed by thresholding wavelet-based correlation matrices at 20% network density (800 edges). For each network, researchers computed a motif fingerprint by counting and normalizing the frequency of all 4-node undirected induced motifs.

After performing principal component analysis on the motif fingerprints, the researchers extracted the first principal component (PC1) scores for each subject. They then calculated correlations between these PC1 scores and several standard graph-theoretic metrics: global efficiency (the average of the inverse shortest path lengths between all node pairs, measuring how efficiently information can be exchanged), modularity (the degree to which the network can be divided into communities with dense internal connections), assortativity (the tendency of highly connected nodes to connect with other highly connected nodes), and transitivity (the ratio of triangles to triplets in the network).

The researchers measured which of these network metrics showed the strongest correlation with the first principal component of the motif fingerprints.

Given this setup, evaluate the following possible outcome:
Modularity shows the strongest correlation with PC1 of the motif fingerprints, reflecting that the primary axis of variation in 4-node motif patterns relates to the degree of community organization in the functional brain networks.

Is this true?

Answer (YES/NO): NO